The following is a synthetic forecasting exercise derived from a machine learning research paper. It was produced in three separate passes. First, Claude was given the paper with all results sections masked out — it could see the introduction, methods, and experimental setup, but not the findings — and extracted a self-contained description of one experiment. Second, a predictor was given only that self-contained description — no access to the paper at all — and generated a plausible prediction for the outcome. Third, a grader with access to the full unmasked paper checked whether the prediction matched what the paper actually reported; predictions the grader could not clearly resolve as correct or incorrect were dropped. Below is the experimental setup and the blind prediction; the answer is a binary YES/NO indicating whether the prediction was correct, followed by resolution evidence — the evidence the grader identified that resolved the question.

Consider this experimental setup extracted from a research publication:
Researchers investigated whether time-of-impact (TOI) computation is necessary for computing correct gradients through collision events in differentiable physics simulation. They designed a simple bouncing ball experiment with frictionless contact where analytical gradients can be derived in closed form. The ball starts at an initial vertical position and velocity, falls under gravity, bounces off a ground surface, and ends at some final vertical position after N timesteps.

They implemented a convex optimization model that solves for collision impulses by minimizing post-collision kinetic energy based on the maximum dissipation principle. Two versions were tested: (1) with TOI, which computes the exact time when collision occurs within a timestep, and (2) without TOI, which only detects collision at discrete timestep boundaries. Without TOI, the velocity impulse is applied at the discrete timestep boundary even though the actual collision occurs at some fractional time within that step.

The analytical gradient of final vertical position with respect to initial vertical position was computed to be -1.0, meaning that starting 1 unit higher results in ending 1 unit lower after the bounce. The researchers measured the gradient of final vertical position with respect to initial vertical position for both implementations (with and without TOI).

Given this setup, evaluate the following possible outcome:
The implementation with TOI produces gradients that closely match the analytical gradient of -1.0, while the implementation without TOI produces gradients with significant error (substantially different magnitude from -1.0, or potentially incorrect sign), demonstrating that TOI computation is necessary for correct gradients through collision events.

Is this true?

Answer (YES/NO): YES